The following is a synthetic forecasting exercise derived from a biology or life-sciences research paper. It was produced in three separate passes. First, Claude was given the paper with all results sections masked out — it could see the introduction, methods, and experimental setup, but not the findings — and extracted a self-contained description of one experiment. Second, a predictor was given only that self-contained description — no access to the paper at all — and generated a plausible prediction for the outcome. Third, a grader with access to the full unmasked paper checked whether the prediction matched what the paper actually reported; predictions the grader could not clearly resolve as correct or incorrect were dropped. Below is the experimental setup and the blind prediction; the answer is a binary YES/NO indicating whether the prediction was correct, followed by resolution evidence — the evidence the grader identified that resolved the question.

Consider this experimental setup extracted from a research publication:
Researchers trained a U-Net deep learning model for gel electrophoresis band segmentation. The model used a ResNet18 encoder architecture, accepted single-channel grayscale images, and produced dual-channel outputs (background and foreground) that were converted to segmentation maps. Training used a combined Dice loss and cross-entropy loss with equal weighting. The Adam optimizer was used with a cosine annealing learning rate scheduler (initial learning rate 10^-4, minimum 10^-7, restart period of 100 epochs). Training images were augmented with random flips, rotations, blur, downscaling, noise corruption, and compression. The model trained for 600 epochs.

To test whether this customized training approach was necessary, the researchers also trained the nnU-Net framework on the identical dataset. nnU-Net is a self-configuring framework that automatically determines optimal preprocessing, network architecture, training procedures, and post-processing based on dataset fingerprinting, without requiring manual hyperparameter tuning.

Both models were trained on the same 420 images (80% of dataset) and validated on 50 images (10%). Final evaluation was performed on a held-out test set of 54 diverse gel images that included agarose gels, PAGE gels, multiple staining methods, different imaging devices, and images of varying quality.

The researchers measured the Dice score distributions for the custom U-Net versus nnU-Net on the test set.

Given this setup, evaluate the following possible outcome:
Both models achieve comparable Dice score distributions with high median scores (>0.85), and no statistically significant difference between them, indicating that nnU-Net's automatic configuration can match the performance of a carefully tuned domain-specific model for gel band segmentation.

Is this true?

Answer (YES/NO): NO